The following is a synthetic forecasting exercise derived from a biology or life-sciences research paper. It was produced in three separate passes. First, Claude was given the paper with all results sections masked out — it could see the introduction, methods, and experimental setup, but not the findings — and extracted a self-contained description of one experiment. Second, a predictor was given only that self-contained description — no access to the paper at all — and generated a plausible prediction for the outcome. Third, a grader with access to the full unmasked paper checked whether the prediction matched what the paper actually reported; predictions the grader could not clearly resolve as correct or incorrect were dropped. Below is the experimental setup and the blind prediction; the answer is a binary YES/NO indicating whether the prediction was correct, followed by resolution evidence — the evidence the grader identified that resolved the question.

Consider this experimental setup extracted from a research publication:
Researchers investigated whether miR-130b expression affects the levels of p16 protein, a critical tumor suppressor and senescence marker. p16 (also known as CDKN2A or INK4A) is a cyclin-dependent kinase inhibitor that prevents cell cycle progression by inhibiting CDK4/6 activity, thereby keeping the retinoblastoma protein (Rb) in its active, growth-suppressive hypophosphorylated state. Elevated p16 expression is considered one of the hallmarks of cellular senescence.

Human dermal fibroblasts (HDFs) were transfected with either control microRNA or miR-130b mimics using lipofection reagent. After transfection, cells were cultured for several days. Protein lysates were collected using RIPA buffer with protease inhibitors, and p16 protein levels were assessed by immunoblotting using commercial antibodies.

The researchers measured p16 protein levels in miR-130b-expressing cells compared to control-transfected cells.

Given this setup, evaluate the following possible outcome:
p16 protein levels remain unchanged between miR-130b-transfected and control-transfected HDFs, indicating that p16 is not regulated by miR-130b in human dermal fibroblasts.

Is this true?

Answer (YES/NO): NO